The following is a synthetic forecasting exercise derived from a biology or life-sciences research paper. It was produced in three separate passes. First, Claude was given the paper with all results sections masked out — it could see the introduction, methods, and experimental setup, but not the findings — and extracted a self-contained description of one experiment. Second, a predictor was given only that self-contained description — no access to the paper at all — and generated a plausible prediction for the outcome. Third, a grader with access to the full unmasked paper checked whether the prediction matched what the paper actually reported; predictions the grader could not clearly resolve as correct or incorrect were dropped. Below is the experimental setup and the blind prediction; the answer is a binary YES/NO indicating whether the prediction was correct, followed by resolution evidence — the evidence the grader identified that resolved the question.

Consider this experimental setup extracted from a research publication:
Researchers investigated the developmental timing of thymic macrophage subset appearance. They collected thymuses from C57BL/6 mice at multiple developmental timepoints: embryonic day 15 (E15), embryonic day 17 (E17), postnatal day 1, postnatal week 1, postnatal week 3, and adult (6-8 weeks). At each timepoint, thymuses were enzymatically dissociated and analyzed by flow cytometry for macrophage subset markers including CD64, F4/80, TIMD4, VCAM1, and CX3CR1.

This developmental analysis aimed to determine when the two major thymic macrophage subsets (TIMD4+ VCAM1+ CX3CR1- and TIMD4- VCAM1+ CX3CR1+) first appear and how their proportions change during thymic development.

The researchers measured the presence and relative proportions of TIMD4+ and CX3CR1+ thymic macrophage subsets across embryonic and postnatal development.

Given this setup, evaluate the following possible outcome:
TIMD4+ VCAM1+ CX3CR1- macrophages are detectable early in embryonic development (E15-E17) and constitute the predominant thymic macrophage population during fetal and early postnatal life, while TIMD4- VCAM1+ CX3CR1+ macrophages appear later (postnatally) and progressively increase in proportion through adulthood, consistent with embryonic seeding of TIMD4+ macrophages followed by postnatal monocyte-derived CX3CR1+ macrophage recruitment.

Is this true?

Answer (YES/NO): NO